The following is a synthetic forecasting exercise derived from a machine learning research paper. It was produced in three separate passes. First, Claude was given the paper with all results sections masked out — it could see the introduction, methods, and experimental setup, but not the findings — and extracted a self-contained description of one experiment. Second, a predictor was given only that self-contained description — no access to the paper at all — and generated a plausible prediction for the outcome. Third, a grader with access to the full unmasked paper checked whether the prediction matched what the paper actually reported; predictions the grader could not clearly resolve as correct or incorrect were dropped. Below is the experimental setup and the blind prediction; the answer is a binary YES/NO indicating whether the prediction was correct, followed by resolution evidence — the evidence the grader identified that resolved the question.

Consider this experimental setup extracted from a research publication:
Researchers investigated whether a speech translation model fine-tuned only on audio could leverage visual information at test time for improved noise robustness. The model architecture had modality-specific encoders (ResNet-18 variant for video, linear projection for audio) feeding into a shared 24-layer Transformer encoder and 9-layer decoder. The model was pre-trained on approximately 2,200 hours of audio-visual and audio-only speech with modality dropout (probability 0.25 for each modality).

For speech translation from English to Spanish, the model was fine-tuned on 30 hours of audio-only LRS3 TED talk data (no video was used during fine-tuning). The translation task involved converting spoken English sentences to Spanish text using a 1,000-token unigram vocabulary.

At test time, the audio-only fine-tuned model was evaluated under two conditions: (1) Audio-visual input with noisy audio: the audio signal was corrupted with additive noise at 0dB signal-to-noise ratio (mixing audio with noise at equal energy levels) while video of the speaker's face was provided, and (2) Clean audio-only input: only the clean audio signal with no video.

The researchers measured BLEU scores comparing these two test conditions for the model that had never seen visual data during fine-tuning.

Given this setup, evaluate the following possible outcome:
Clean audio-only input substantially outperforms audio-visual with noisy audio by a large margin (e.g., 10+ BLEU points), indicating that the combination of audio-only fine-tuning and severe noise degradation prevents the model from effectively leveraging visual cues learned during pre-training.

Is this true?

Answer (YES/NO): NO